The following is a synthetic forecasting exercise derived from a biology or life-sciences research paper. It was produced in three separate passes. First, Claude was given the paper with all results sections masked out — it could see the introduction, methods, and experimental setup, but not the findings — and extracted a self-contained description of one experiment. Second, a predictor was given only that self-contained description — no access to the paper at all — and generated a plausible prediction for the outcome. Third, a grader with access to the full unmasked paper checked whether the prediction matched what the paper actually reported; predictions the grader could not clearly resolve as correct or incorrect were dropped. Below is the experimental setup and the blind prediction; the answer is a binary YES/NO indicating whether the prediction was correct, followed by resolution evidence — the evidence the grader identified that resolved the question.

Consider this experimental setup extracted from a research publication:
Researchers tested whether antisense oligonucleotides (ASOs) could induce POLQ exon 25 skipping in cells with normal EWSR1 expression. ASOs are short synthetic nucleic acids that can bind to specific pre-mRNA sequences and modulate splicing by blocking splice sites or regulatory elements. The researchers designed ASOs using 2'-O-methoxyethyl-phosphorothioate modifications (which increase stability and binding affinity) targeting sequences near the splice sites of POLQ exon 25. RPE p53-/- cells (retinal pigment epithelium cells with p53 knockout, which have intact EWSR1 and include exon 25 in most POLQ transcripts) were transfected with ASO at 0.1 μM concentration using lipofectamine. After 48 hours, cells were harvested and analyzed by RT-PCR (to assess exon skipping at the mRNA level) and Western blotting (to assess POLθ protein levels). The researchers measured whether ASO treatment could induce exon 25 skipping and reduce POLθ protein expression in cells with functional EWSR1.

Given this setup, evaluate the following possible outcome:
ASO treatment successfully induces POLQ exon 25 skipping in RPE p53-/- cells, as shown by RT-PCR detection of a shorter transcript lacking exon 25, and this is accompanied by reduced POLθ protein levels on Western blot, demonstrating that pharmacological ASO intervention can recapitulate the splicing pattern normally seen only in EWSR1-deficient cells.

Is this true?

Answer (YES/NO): YES